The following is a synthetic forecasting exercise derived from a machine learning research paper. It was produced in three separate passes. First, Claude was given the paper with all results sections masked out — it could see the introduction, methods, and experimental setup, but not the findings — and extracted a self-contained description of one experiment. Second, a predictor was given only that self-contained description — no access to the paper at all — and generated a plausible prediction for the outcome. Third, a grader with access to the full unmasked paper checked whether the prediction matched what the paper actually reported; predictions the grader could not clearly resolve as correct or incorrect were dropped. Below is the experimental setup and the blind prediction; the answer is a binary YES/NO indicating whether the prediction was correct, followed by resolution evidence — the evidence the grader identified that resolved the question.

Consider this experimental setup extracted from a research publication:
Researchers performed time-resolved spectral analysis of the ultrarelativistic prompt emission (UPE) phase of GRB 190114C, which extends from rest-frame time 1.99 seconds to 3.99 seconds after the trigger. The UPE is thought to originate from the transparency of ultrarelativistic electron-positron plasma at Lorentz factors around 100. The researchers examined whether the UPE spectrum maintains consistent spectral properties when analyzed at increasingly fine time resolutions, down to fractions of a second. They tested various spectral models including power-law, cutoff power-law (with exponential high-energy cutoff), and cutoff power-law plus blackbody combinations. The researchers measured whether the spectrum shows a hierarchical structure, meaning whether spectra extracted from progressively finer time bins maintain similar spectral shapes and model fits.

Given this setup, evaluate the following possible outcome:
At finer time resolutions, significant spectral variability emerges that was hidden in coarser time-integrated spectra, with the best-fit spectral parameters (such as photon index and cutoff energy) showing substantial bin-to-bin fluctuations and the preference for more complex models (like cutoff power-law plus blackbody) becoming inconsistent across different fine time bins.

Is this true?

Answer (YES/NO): NO